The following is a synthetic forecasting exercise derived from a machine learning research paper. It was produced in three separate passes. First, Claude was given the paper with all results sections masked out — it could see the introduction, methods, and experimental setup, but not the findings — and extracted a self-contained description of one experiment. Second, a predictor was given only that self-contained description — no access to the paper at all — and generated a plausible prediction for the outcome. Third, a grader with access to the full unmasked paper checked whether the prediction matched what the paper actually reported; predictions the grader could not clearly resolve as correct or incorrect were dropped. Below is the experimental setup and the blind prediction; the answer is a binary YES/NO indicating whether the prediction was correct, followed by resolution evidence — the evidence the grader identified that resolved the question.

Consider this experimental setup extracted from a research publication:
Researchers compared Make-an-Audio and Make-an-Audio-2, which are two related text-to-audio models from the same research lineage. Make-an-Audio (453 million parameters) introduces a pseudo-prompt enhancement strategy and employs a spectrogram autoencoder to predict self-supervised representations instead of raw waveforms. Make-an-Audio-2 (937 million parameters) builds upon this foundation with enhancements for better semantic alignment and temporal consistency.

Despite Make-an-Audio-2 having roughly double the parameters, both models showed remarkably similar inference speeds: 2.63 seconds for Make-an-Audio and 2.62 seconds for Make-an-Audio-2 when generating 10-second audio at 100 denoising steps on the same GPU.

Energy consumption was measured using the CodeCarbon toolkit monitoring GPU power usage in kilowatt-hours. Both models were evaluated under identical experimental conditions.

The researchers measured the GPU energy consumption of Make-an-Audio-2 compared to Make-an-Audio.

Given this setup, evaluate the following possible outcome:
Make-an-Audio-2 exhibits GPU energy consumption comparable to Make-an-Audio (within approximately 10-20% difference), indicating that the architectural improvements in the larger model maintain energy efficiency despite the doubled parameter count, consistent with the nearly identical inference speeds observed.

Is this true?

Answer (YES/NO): NO